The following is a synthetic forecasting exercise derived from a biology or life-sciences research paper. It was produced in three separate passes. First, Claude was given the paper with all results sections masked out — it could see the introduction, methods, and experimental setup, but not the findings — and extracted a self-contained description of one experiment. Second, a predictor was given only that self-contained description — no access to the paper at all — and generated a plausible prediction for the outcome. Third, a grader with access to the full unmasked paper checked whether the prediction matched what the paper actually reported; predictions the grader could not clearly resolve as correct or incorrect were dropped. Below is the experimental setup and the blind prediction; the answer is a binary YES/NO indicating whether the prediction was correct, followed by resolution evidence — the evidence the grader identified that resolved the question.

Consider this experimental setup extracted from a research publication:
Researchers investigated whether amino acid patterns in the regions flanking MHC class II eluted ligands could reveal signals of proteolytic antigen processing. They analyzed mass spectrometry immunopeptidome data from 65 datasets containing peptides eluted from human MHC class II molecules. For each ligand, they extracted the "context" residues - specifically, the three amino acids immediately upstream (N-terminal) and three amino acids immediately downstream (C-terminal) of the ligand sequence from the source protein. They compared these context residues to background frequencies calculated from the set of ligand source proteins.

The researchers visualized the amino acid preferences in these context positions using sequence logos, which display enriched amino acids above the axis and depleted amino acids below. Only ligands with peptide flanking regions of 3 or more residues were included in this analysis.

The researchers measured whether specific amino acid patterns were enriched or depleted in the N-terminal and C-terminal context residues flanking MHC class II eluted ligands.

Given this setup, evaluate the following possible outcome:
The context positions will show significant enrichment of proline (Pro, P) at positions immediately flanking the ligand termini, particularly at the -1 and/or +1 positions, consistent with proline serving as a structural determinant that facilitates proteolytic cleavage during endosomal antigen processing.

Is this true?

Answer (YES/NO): NO